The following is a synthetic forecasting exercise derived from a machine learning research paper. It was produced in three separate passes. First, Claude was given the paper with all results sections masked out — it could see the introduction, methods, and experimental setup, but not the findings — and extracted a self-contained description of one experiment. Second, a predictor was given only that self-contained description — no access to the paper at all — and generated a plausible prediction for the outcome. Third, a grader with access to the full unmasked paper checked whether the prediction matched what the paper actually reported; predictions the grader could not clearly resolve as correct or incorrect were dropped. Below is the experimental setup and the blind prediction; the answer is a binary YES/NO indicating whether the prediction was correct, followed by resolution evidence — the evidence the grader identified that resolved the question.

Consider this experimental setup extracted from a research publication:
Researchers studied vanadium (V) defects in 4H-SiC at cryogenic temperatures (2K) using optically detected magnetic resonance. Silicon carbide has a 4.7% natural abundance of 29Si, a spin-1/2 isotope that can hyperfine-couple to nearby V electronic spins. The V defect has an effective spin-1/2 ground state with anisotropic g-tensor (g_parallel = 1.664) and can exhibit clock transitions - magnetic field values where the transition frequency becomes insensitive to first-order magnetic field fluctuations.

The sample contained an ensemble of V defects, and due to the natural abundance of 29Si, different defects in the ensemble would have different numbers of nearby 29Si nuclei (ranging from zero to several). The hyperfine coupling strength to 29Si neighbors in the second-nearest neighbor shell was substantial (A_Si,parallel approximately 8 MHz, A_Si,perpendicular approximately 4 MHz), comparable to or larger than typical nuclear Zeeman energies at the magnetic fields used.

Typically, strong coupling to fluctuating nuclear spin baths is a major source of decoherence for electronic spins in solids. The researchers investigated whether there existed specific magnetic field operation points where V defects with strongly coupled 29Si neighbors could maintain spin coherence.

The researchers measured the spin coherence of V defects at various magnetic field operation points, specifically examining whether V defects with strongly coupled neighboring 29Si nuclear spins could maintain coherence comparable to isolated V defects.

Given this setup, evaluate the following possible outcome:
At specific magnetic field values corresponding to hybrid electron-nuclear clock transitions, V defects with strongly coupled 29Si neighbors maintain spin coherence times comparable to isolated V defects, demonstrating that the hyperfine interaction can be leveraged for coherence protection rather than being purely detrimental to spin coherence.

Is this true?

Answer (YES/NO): YES